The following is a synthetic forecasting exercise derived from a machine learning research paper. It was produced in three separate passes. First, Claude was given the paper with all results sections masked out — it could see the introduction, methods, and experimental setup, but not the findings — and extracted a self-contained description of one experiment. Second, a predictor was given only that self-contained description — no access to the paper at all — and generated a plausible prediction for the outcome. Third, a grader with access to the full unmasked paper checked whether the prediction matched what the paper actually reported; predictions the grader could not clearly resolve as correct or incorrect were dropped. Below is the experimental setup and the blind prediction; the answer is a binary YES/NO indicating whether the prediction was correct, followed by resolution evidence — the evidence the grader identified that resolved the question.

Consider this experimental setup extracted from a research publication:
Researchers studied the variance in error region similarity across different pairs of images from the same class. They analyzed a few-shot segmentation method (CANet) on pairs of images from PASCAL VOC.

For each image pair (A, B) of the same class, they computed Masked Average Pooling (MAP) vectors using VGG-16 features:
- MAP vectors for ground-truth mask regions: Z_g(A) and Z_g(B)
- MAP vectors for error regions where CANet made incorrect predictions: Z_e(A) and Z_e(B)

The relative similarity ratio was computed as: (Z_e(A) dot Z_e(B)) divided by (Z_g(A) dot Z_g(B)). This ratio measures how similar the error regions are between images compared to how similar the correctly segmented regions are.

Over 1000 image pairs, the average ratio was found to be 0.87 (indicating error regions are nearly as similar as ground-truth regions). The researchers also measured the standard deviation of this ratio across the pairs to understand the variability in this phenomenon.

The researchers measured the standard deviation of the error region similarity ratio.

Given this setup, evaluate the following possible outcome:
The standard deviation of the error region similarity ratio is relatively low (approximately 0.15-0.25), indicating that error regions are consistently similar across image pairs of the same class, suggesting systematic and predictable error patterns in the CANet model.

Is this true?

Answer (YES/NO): YES